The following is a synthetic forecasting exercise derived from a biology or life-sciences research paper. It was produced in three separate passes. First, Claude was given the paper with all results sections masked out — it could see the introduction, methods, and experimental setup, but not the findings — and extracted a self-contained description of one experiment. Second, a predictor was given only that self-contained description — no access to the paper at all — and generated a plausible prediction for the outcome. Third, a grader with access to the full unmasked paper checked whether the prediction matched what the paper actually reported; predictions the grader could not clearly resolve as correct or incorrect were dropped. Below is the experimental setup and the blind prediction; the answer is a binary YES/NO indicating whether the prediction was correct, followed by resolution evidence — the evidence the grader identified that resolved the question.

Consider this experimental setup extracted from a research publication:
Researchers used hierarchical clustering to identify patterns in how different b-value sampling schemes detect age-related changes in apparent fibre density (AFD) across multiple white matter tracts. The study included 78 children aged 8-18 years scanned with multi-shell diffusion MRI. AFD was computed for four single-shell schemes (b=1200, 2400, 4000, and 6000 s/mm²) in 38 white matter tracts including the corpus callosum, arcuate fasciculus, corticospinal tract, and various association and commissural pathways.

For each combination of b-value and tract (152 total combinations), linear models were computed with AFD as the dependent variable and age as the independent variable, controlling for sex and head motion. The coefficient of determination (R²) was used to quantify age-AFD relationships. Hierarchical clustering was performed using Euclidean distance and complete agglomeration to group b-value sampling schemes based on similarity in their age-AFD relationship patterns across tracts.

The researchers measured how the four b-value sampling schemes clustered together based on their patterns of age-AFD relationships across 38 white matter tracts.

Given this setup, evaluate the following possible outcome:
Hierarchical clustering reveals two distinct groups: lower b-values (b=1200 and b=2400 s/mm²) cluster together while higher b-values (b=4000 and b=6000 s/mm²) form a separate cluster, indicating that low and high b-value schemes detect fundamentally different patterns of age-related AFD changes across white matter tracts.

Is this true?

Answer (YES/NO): YES